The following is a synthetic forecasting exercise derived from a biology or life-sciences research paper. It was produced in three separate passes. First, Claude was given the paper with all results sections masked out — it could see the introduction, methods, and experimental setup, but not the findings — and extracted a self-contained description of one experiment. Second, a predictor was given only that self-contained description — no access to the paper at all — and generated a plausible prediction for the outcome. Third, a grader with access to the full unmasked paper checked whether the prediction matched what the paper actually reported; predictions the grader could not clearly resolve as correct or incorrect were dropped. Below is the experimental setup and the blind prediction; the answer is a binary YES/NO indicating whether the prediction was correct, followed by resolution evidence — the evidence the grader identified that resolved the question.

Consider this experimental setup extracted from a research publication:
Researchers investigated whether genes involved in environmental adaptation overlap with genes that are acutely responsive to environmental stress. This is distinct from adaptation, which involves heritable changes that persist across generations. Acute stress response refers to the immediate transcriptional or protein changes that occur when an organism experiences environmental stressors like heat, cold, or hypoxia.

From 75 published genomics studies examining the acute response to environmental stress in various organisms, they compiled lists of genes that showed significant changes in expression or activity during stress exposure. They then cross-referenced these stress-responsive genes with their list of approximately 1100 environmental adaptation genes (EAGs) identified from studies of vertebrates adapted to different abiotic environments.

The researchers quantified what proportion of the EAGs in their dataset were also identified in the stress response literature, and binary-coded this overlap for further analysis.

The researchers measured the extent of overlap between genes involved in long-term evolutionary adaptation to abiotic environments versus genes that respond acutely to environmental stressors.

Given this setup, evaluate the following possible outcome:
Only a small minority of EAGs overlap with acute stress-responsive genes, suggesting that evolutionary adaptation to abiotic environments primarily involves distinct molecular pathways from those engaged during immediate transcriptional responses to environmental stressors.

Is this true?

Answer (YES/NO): NO